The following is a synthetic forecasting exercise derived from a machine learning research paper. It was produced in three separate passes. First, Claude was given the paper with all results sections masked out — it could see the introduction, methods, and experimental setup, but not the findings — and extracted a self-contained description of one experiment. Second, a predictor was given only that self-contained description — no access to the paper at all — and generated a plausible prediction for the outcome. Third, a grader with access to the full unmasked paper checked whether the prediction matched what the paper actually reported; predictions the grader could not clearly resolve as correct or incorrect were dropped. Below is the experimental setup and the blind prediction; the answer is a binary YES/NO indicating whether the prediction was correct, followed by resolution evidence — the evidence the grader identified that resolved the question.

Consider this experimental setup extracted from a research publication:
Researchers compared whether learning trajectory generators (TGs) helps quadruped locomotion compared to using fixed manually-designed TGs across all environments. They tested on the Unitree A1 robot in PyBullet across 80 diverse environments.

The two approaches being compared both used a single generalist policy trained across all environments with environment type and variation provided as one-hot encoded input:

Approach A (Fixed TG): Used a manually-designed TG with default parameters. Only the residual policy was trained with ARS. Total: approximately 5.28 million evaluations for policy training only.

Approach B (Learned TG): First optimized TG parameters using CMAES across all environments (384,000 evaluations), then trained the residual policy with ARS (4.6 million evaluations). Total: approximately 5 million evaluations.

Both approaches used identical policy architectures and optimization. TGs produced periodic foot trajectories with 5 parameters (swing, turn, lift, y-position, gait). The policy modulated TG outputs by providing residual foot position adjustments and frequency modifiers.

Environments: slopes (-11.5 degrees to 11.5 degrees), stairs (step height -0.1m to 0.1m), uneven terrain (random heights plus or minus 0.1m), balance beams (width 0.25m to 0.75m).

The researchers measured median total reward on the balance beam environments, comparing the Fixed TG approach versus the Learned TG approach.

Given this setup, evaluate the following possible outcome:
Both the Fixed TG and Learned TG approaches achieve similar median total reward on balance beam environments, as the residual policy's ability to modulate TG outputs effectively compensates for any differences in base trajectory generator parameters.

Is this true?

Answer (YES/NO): YES